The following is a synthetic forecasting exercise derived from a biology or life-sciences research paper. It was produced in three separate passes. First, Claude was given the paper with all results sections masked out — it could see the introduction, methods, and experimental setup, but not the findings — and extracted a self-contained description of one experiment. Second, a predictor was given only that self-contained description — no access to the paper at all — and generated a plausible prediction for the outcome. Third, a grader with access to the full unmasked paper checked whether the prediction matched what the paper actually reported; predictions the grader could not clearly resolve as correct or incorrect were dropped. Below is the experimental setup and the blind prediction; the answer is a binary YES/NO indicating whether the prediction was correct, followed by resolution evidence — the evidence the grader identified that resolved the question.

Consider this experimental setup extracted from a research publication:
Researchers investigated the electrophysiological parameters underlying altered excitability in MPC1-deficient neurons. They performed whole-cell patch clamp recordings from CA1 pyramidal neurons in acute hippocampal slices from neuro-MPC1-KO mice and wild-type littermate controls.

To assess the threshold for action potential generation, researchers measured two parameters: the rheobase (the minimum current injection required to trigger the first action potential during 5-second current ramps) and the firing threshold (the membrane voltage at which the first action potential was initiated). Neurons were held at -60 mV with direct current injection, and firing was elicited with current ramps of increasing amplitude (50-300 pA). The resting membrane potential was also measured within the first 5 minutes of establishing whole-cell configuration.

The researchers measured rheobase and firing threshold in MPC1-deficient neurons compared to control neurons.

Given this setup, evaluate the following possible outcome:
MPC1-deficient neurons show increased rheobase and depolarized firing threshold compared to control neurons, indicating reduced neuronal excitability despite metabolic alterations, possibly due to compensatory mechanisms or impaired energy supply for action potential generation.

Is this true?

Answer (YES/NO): NO